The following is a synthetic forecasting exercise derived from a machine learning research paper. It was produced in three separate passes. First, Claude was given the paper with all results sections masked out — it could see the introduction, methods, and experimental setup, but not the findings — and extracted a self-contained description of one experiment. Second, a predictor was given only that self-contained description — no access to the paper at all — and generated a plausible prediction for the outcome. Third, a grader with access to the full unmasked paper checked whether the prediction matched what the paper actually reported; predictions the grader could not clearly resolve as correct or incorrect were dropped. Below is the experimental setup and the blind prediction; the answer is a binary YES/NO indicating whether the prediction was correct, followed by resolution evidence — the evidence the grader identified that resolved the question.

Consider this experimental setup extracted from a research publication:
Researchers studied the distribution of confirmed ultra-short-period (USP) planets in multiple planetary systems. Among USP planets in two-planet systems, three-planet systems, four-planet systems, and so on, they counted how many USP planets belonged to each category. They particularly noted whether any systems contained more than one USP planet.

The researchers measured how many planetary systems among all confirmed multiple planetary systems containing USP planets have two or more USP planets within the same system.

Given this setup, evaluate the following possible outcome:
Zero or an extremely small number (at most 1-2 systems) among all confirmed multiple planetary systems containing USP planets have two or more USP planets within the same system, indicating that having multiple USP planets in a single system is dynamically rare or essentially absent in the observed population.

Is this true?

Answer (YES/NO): YES